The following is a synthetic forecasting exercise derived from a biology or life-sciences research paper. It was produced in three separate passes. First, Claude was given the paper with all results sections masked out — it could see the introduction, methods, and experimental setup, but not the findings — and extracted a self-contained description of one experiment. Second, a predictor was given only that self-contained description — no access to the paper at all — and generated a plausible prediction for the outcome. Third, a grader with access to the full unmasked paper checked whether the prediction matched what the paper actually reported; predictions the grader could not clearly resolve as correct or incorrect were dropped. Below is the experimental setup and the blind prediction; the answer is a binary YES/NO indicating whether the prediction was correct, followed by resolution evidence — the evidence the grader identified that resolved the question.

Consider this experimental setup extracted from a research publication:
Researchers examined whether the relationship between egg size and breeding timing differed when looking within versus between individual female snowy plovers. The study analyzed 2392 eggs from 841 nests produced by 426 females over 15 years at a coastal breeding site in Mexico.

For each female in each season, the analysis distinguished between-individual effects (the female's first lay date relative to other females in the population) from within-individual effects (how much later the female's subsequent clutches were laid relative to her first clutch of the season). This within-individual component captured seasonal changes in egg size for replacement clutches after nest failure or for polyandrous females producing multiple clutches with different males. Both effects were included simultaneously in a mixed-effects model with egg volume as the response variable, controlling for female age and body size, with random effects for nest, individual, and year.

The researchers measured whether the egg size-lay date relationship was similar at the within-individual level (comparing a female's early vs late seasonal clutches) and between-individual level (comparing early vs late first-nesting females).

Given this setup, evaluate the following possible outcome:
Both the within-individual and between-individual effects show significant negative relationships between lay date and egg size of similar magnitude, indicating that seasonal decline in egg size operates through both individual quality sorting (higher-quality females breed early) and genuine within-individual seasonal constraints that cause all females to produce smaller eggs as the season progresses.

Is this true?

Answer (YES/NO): NO